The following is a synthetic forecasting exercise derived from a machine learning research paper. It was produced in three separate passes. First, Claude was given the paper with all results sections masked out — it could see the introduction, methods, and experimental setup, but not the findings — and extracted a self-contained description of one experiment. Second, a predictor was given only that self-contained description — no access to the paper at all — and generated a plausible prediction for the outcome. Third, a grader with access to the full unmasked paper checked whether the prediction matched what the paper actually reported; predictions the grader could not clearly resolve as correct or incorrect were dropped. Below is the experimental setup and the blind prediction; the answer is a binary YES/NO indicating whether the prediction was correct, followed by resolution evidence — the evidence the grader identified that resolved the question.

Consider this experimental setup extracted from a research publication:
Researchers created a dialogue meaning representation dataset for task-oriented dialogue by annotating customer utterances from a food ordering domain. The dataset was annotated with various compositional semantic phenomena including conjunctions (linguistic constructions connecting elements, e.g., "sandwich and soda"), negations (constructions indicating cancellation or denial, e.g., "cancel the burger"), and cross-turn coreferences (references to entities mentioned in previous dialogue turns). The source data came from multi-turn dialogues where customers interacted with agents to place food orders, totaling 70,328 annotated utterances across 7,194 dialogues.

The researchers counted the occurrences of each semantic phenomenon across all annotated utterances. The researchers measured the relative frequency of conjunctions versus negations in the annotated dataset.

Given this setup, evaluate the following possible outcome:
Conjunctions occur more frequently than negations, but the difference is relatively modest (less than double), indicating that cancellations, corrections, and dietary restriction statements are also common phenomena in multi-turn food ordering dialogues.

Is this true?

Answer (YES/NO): NO